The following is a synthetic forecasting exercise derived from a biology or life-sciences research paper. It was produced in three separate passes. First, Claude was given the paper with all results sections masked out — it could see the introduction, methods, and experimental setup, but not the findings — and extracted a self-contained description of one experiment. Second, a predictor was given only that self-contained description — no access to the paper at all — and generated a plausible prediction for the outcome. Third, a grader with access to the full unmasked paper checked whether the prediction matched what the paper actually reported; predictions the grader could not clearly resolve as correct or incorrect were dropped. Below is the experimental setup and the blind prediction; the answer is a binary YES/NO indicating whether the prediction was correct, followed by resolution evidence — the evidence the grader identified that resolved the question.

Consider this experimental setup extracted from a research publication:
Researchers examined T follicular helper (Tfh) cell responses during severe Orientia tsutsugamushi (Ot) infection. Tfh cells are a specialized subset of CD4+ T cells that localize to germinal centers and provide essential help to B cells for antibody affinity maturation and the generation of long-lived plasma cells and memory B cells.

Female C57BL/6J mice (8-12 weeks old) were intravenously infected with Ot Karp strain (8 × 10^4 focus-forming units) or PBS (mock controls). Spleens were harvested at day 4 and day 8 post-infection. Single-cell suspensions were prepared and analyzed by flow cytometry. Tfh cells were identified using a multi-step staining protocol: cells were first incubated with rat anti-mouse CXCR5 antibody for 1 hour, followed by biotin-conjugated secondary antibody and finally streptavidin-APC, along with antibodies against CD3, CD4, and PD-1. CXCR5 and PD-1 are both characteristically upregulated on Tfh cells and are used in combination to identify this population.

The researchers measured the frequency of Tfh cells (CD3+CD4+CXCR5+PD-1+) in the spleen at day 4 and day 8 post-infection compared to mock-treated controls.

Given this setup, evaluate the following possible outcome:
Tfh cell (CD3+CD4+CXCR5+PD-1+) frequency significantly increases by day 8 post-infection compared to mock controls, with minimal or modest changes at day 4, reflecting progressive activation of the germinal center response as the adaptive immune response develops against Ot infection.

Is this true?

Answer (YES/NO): NO